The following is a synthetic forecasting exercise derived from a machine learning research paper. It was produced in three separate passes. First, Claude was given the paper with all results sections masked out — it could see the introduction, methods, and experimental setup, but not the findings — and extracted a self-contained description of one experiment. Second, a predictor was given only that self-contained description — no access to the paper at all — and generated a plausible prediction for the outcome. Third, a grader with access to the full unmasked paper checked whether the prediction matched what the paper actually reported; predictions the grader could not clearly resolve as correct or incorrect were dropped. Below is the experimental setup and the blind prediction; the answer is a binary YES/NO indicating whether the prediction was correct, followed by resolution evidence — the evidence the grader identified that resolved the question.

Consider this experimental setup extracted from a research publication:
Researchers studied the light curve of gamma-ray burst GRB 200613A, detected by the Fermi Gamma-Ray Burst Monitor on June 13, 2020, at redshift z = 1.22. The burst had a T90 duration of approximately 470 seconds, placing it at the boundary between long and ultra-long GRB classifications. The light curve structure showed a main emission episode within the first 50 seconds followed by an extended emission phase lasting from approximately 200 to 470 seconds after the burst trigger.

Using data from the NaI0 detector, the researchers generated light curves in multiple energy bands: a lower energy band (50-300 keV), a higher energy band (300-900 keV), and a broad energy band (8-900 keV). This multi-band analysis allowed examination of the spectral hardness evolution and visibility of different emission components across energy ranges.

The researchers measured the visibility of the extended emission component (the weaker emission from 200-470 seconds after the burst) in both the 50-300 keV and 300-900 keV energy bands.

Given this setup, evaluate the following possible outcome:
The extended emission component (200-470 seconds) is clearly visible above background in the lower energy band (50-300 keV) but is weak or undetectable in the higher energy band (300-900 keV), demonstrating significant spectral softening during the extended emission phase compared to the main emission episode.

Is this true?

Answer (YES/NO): YES